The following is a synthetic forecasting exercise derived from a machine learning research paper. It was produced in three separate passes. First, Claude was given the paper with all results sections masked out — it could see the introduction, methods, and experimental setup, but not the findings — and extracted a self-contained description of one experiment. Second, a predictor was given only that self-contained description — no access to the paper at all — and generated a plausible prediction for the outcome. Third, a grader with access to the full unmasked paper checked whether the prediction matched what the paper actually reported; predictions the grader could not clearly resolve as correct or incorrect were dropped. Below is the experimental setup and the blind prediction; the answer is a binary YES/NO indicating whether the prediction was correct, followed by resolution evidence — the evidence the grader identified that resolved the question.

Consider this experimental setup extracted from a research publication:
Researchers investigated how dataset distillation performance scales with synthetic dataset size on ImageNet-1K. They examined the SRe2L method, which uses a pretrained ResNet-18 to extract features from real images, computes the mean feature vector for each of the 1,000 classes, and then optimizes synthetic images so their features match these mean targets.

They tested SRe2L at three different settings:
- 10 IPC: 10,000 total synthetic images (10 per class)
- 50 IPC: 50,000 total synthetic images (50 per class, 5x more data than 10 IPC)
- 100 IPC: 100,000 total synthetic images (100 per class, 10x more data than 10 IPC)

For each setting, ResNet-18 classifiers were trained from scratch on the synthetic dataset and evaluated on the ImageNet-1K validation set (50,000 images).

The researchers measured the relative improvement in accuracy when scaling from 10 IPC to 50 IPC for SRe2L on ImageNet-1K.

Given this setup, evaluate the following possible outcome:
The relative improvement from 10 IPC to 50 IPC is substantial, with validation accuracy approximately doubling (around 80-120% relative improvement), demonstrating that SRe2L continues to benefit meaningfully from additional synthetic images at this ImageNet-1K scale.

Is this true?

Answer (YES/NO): YES